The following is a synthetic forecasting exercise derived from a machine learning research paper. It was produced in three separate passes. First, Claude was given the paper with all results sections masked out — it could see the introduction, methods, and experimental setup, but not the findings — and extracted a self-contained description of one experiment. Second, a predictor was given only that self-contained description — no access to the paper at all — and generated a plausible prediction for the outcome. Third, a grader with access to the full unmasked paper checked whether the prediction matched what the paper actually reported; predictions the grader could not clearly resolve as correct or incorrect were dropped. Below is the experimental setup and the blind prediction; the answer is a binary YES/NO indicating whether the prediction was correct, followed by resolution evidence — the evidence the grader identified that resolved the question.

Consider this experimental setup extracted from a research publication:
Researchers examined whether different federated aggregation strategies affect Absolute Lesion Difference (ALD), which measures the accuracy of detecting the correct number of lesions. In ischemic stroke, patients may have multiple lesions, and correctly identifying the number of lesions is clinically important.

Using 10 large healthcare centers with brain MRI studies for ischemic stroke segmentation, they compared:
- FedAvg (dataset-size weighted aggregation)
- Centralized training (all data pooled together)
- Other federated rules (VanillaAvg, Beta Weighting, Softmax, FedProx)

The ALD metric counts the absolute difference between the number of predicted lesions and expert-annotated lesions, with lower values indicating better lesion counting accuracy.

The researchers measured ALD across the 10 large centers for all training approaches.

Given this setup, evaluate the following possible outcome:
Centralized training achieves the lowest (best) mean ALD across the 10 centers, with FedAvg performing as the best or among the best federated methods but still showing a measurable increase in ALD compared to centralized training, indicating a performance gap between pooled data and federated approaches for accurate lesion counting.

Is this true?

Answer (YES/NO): NO